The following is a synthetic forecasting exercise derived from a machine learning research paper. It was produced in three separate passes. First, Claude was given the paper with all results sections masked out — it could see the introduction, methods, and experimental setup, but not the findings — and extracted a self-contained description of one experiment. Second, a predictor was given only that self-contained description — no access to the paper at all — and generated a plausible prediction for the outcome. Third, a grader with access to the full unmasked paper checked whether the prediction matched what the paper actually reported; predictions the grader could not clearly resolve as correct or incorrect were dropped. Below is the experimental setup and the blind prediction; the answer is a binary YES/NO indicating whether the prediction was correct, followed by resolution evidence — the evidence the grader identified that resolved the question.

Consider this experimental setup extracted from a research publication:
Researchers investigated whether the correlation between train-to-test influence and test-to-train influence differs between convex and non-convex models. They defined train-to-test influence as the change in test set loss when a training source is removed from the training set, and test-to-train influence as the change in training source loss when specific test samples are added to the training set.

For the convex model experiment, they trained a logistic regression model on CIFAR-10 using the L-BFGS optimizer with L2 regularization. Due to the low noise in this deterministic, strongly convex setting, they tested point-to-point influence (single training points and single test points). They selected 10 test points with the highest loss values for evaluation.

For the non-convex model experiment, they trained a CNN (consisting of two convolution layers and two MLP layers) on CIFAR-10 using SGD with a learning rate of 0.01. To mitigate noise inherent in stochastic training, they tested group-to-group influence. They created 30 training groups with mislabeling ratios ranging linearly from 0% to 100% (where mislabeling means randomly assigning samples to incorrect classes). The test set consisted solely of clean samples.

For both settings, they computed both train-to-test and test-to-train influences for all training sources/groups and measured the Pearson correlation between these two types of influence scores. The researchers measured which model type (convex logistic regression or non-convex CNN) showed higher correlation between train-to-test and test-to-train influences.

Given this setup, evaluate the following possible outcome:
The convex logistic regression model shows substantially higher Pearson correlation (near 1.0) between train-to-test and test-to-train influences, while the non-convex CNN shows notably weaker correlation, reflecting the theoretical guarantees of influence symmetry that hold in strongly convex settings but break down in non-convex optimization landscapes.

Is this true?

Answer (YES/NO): NO